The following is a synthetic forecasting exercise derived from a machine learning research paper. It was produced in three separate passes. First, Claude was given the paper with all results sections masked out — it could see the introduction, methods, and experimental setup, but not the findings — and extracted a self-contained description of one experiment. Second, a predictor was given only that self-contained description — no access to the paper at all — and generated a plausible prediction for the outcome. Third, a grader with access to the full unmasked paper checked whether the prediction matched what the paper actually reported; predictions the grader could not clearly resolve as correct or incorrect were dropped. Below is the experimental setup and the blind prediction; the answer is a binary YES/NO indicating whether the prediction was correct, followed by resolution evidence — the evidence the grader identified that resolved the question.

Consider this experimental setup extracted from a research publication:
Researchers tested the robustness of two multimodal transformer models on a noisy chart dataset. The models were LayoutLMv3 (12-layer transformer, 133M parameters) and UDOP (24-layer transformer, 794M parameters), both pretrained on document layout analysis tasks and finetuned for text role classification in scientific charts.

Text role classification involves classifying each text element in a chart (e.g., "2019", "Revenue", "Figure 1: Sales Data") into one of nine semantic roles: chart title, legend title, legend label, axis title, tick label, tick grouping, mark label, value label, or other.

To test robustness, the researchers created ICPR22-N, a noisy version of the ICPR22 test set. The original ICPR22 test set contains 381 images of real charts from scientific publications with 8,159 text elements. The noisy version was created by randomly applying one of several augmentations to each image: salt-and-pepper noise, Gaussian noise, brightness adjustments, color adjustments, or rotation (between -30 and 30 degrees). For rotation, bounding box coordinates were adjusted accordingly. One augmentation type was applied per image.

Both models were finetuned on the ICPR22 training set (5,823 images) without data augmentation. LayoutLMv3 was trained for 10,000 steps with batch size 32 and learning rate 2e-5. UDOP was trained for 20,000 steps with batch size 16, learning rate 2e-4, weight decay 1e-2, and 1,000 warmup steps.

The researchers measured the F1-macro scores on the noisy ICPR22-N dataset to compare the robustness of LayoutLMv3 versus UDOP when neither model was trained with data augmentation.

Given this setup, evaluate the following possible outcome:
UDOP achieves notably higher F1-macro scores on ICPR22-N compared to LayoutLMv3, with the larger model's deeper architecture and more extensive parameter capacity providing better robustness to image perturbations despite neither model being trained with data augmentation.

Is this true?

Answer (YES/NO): NO